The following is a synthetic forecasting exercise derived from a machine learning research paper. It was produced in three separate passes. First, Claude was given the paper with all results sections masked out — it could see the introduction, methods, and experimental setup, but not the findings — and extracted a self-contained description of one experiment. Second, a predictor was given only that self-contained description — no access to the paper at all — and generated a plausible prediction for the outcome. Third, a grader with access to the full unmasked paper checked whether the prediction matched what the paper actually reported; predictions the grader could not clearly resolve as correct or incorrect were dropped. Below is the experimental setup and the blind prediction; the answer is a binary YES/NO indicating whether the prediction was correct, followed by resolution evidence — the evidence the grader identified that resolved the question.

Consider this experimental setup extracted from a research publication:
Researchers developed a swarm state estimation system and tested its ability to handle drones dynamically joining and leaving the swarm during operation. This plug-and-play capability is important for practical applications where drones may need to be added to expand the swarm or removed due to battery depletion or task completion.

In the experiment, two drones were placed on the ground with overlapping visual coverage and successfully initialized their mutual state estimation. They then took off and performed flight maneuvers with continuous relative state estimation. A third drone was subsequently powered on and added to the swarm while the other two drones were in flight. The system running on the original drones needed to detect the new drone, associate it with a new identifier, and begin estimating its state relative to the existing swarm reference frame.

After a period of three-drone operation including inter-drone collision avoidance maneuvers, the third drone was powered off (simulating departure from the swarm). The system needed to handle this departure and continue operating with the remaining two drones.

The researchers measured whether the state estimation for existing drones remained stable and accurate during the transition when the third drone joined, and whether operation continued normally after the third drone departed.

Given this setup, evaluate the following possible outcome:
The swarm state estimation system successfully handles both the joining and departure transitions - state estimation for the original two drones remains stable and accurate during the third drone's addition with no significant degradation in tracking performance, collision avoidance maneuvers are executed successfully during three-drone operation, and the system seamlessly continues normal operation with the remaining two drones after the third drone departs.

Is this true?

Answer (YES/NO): YES